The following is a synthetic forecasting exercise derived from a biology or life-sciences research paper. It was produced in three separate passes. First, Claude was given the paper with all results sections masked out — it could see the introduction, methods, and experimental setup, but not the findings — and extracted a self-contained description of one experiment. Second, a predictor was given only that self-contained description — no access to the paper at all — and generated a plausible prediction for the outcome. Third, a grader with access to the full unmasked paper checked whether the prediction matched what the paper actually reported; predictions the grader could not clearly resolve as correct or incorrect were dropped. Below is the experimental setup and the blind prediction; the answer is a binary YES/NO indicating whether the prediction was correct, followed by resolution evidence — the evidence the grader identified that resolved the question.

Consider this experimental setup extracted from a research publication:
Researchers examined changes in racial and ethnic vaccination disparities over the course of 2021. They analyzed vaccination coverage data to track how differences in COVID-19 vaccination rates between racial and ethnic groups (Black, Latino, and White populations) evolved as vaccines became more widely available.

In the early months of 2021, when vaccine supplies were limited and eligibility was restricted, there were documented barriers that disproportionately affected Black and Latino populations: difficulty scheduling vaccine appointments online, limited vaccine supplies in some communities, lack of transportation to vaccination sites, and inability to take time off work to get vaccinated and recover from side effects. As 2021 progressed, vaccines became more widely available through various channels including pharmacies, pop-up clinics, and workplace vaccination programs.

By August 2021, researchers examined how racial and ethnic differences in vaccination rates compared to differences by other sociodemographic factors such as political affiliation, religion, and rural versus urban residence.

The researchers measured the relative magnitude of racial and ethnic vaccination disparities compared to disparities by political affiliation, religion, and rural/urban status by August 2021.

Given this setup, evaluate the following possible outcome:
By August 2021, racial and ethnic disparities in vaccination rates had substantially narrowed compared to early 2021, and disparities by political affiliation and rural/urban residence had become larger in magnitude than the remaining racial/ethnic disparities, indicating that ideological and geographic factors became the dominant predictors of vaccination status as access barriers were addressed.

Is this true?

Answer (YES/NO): YES